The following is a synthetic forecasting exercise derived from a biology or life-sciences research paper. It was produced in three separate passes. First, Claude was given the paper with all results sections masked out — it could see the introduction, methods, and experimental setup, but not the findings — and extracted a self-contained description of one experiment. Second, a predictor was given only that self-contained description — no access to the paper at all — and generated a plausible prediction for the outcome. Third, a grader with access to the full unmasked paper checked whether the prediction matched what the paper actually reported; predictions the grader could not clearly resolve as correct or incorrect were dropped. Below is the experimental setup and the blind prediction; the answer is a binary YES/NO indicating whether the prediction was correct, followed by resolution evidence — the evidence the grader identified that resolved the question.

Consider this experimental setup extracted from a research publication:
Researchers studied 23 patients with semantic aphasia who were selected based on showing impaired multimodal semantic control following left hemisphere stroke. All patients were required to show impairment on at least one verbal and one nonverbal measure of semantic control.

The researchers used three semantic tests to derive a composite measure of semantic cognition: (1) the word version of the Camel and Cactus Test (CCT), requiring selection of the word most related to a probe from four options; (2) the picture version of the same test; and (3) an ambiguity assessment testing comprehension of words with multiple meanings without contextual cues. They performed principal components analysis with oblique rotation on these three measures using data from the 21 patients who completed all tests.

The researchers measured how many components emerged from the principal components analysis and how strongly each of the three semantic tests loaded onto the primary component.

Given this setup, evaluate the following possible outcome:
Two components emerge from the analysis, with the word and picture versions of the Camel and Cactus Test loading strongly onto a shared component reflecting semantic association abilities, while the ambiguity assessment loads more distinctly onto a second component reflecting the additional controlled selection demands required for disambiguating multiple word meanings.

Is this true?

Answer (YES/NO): NO